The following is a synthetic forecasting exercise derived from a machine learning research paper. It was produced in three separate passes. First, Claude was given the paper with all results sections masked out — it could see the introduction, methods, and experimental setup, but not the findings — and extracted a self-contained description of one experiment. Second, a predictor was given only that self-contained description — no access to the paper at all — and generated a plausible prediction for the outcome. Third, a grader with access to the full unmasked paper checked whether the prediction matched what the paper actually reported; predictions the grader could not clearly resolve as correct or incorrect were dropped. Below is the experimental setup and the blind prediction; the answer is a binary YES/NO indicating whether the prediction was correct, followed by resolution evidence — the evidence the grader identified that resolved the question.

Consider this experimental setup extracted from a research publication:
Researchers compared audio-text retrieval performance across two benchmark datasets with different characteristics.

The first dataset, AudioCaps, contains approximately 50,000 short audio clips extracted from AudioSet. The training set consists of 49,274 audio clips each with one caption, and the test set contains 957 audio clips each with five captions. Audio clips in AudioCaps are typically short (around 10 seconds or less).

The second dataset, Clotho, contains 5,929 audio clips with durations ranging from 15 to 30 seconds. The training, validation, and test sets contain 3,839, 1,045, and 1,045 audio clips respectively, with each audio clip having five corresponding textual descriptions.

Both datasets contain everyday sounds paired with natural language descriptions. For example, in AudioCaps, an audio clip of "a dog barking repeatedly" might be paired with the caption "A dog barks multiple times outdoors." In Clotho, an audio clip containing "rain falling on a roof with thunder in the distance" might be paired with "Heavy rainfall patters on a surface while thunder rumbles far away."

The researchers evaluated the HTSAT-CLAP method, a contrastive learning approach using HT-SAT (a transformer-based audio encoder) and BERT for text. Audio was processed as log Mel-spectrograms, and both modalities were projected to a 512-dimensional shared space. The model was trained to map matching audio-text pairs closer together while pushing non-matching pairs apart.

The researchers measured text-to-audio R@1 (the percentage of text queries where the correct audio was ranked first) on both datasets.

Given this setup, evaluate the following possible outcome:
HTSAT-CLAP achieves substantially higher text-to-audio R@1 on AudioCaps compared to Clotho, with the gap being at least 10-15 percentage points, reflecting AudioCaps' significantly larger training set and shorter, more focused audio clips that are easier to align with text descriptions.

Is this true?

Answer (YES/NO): YES